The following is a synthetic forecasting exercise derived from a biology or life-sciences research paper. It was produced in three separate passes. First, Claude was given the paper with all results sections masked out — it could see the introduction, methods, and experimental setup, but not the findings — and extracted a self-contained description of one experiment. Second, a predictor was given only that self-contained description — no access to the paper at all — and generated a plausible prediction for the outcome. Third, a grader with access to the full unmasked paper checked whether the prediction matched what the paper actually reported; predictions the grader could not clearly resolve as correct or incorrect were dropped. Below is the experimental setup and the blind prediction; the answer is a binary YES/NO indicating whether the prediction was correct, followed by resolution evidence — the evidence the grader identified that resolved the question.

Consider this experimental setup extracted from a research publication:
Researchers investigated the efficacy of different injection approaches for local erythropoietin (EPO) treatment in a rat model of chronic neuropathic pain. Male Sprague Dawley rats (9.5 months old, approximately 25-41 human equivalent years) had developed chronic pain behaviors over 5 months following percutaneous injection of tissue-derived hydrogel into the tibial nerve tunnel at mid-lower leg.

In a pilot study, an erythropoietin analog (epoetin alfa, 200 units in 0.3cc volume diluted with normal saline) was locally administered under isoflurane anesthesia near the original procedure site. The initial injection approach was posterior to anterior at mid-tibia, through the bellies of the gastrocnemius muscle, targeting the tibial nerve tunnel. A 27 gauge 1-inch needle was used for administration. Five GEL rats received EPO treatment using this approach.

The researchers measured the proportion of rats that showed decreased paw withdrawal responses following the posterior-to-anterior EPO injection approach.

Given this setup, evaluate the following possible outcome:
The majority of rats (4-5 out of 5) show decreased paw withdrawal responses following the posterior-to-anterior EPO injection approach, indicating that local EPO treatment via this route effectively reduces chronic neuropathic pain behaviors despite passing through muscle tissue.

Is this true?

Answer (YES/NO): NO